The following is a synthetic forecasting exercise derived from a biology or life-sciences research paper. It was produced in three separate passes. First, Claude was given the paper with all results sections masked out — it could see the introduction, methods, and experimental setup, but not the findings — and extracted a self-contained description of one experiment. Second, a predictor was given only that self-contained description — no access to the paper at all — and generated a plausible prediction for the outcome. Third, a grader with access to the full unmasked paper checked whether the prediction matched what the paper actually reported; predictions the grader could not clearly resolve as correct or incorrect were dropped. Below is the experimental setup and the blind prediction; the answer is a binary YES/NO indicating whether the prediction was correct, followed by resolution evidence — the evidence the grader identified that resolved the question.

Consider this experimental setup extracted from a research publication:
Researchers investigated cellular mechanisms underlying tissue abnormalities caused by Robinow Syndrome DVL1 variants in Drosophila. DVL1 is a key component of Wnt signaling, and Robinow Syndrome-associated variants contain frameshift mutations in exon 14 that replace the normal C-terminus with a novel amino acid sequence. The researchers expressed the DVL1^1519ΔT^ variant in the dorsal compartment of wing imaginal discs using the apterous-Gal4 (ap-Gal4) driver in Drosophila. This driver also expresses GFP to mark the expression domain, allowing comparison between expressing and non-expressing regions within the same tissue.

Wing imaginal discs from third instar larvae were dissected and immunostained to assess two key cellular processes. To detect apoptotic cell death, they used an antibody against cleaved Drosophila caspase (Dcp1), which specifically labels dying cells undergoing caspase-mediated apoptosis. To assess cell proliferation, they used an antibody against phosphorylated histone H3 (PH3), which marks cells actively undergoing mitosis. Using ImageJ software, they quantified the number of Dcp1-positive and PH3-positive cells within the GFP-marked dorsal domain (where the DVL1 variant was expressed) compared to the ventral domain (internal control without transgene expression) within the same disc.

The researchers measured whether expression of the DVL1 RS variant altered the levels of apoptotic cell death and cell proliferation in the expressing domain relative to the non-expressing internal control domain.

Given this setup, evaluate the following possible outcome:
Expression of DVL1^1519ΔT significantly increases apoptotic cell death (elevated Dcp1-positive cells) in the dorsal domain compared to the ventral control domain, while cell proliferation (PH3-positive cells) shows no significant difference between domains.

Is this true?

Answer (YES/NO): YES